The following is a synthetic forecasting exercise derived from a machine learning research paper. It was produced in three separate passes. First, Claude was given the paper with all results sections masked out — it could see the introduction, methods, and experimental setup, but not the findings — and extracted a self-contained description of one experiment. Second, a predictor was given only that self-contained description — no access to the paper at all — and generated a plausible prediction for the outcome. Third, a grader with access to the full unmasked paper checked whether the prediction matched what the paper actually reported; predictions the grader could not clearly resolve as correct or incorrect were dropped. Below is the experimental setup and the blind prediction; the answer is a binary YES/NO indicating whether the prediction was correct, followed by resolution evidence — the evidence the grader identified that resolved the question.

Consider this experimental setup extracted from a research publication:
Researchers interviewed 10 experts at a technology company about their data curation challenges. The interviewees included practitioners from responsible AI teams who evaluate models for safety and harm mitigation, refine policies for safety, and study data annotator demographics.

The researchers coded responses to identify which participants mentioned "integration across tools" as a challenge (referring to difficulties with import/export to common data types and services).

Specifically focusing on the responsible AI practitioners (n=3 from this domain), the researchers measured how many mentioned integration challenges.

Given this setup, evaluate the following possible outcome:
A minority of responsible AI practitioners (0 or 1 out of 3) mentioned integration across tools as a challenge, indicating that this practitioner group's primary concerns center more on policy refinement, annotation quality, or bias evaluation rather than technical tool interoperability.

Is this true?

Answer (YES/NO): NO